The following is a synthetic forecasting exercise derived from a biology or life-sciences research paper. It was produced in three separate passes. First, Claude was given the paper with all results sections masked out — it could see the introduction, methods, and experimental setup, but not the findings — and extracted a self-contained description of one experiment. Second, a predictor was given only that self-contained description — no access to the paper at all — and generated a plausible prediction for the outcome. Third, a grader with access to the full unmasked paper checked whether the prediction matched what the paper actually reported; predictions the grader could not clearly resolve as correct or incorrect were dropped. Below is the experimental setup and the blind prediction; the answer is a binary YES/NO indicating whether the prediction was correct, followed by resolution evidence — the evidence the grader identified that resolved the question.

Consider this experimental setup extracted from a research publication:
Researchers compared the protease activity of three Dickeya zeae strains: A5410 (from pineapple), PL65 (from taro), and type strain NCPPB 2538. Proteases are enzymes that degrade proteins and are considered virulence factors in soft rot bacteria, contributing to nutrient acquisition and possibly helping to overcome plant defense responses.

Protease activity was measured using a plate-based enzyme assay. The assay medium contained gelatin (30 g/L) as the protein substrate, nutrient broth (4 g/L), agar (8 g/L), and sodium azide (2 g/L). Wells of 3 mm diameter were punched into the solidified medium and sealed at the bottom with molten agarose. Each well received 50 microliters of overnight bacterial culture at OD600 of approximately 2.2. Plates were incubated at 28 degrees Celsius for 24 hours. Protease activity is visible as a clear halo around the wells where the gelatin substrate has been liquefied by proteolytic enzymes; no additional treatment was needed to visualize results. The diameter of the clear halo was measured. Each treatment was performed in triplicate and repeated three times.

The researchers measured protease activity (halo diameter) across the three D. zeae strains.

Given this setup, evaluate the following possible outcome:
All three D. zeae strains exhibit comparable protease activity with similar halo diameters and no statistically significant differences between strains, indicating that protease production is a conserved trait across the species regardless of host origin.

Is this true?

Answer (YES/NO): YES